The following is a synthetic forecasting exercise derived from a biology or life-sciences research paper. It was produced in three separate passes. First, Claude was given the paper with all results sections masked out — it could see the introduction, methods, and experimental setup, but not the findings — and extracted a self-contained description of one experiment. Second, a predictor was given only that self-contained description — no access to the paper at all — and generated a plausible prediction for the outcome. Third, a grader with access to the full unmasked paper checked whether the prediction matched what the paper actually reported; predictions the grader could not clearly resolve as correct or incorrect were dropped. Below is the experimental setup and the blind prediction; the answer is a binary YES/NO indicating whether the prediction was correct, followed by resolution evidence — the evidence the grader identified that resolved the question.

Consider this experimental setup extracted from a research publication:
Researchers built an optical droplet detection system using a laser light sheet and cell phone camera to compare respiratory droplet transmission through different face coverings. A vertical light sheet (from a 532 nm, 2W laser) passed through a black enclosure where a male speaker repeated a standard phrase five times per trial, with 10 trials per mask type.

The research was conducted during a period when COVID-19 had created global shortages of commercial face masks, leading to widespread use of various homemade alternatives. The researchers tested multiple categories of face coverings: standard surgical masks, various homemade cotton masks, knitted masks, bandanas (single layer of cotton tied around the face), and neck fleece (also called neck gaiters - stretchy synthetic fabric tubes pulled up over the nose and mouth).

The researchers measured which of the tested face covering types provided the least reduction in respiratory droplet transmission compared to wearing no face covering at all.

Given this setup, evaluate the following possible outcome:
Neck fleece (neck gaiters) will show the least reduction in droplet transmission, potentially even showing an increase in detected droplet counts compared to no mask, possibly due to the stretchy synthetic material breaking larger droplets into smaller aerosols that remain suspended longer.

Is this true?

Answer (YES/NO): YES